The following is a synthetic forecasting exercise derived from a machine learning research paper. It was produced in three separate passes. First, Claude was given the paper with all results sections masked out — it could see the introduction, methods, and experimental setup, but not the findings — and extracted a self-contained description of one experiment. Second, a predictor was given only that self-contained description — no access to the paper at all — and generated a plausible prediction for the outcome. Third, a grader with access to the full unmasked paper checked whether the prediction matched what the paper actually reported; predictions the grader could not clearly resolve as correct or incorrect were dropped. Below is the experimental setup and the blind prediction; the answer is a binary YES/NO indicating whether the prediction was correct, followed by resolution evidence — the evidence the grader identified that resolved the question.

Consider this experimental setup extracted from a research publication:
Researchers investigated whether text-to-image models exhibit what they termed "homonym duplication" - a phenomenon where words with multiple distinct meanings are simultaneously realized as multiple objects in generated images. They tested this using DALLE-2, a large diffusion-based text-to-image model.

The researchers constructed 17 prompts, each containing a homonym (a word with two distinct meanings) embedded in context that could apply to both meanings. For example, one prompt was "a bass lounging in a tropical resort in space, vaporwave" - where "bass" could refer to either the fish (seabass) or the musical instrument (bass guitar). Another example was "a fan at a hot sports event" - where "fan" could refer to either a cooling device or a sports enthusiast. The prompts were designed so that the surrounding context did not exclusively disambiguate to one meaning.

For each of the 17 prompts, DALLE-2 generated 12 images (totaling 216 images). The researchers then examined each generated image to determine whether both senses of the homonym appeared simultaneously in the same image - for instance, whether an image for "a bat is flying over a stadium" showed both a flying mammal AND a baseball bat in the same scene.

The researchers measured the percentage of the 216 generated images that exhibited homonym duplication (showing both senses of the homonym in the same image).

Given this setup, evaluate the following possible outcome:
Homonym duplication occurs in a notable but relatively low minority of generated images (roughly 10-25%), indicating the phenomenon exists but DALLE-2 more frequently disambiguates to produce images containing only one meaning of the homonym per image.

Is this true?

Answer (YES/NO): NO